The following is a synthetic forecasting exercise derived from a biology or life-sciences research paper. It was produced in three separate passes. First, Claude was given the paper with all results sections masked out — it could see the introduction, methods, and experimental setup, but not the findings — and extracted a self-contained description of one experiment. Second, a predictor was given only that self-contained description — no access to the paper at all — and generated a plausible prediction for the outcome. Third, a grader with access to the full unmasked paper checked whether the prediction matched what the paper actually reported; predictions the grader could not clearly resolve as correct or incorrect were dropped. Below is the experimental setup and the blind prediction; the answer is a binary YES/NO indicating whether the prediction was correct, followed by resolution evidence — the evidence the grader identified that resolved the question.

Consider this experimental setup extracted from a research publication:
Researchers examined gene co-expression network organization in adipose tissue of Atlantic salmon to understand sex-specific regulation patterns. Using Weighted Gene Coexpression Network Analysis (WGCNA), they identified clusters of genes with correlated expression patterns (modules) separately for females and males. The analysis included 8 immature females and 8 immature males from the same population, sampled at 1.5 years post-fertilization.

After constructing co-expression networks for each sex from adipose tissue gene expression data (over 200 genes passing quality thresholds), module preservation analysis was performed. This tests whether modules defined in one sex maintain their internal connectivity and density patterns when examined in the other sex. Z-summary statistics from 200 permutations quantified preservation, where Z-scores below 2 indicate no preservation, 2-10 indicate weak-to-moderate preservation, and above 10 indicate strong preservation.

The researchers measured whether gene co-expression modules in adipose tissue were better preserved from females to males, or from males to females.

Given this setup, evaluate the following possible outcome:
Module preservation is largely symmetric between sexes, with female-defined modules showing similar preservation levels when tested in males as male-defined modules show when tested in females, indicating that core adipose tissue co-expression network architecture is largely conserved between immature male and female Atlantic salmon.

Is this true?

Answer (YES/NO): NO